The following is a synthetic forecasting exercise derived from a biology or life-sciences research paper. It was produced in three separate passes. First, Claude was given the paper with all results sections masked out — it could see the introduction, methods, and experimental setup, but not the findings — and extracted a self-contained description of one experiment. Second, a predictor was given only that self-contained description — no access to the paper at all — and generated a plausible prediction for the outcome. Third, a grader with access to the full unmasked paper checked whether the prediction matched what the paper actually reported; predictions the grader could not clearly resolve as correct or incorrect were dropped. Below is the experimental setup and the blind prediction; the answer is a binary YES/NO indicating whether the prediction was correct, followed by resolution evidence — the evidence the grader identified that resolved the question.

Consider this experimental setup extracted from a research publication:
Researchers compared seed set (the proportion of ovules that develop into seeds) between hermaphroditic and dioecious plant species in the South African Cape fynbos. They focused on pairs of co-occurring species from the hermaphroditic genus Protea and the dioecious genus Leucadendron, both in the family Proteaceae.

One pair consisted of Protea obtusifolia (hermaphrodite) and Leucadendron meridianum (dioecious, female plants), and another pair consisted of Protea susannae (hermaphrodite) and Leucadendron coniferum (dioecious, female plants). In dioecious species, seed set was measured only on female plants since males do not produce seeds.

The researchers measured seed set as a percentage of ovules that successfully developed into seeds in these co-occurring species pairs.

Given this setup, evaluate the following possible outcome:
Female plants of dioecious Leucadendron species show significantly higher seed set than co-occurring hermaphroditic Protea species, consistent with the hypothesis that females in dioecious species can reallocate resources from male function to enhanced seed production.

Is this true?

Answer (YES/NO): YES